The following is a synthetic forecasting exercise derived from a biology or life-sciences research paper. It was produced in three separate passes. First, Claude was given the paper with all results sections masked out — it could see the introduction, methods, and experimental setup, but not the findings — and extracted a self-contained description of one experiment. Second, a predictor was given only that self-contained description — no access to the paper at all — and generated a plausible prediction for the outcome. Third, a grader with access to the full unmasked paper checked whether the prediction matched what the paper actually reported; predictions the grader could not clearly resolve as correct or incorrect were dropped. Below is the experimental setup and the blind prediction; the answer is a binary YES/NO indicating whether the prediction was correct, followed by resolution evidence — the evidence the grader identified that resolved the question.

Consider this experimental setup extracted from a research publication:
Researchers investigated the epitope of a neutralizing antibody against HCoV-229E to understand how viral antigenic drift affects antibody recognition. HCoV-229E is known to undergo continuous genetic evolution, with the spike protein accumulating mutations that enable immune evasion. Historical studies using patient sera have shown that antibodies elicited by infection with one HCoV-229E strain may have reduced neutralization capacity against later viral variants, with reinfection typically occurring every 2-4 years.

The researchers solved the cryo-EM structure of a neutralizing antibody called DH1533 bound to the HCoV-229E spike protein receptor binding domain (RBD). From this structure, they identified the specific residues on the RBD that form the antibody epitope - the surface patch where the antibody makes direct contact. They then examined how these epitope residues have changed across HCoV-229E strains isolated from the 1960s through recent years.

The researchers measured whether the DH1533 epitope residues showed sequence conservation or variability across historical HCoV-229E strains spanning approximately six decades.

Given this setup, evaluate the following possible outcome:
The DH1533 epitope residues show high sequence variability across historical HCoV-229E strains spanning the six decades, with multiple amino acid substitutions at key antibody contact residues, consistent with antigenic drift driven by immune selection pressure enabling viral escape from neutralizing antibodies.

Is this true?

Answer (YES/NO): YES